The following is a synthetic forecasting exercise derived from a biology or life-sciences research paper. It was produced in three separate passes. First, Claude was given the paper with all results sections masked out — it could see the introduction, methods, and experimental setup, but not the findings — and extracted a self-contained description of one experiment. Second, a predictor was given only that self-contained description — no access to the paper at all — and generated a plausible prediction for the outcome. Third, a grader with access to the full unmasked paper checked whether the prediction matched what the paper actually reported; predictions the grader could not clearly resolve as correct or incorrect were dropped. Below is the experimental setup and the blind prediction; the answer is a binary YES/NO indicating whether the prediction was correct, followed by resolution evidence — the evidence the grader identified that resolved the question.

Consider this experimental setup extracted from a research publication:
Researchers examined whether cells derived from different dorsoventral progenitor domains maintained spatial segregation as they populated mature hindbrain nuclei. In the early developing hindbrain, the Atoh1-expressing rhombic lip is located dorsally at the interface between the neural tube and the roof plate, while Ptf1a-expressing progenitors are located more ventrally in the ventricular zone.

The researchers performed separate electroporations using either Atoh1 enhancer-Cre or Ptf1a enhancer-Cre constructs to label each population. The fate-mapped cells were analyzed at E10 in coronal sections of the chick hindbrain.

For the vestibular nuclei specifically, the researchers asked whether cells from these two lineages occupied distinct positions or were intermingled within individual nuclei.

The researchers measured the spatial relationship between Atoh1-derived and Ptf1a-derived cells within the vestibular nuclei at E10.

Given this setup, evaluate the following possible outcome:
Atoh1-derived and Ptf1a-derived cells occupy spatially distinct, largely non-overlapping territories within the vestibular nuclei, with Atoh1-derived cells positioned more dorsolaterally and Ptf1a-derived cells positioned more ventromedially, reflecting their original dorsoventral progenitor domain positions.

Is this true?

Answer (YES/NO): NO